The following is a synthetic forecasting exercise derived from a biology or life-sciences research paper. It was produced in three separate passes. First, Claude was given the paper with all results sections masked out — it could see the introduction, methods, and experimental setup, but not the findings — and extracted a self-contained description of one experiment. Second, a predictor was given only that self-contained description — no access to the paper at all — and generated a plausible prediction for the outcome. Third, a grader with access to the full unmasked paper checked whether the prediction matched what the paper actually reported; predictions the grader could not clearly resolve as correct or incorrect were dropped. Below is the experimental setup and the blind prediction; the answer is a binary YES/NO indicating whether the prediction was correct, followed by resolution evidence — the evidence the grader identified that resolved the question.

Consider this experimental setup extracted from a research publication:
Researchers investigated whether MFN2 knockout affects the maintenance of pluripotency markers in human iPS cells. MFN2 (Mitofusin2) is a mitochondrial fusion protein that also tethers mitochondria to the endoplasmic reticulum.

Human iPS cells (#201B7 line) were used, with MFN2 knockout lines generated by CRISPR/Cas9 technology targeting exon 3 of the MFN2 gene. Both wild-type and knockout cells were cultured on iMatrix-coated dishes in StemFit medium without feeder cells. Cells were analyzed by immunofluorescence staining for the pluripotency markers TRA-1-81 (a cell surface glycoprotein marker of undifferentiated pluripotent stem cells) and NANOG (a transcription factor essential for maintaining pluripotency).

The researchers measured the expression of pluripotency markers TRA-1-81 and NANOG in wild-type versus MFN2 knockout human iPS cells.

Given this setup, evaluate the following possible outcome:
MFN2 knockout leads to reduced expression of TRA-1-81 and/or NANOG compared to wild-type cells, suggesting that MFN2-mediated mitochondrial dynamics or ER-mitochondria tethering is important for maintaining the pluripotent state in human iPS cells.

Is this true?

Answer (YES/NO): NO